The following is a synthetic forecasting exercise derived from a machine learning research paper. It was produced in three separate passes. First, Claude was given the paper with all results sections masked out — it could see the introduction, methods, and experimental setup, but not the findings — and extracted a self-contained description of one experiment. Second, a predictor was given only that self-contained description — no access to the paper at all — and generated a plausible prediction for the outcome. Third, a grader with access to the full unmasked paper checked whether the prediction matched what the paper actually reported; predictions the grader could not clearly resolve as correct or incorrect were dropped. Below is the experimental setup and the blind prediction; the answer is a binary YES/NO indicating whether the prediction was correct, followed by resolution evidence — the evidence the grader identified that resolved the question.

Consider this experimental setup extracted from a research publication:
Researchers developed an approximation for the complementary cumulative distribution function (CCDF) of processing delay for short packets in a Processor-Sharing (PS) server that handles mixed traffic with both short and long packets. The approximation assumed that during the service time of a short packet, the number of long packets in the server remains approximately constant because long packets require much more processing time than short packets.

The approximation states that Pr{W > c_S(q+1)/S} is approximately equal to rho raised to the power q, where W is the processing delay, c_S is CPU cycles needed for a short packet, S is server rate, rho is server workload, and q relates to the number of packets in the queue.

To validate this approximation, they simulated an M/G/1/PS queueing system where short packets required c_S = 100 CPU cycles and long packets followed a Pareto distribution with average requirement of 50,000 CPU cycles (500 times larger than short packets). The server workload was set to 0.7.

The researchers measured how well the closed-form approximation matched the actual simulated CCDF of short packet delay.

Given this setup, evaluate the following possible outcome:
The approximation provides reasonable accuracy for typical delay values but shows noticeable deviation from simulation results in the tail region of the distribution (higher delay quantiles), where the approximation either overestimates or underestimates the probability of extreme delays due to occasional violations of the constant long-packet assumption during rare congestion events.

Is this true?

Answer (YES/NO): NO